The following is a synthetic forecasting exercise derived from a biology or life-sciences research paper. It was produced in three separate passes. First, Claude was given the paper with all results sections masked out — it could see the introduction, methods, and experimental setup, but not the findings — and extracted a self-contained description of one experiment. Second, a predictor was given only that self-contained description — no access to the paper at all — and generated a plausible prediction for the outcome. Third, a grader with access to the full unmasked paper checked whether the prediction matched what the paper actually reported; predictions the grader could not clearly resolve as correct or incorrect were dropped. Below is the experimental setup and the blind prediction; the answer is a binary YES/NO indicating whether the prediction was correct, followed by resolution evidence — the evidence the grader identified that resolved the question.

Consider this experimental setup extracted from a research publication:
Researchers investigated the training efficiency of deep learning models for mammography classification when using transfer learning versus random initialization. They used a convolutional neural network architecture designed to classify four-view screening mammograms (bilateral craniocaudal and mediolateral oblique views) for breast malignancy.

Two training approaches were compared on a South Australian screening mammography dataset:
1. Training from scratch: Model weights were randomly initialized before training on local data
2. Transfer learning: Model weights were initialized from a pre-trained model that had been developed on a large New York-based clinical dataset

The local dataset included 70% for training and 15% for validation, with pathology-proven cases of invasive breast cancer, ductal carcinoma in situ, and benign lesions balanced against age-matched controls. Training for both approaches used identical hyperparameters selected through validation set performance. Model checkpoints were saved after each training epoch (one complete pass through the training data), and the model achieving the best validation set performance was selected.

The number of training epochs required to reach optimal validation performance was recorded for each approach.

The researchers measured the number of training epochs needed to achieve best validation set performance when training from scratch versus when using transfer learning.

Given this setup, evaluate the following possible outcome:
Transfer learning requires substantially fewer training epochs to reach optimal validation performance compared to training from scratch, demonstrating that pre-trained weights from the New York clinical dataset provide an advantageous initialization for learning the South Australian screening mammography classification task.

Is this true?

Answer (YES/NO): YES